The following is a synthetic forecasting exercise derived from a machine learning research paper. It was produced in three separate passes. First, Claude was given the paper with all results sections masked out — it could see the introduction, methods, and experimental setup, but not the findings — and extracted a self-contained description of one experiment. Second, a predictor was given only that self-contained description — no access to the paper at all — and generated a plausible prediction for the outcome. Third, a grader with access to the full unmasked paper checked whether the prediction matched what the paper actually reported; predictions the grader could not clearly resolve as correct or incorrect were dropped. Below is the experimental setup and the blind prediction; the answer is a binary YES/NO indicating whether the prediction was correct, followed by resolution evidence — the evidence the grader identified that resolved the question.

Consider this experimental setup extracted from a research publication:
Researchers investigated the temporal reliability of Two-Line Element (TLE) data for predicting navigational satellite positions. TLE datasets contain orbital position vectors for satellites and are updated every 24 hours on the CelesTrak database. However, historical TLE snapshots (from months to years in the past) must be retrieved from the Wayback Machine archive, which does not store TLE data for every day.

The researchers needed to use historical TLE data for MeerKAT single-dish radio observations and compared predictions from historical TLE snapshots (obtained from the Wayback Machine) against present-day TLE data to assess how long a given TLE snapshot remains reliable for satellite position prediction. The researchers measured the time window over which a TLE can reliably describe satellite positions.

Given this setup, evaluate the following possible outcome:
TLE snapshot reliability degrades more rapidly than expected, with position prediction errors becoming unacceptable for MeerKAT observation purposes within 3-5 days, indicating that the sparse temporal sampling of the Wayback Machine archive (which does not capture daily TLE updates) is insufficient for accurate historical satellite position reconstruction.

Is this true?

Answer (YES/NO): NO